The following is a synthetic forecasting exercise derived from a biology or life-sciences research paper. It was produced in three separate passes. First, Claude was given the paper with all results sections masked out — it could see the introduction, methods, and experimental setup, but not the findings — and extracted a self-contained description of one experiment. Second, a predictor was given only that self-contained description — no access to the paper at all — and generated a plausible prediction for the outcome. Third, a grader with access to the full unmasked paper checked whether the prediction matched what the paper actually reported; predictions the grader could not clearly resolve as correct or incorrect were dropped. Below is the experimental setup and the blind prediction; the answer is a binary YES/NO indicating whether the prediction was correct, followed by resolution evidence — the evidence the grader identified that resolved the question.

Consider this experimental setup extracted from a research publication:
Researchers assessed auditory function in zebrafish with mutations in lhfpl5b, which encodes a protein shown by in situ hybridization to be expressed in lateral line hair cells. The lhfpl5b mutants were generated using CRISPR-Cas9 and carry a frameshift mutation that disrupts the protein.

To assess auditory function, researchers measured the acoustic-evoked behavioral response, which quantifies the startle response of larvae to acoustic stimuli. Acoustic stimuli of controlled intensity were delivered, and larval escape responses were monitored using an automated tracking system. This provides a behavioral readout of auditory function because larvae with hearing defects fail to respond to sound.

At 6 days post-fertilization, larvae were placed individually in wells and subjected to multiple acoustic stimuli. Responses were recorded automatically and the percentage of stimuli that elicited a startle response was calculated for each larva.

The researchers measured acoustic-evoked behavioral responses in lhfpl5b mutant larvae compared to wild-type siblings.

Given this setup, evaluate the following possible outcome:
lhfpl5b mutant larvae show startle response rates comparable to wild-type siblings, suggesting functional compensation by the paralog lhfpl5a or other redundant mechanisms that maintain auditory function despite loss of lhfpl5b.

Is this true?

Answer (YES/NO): NO